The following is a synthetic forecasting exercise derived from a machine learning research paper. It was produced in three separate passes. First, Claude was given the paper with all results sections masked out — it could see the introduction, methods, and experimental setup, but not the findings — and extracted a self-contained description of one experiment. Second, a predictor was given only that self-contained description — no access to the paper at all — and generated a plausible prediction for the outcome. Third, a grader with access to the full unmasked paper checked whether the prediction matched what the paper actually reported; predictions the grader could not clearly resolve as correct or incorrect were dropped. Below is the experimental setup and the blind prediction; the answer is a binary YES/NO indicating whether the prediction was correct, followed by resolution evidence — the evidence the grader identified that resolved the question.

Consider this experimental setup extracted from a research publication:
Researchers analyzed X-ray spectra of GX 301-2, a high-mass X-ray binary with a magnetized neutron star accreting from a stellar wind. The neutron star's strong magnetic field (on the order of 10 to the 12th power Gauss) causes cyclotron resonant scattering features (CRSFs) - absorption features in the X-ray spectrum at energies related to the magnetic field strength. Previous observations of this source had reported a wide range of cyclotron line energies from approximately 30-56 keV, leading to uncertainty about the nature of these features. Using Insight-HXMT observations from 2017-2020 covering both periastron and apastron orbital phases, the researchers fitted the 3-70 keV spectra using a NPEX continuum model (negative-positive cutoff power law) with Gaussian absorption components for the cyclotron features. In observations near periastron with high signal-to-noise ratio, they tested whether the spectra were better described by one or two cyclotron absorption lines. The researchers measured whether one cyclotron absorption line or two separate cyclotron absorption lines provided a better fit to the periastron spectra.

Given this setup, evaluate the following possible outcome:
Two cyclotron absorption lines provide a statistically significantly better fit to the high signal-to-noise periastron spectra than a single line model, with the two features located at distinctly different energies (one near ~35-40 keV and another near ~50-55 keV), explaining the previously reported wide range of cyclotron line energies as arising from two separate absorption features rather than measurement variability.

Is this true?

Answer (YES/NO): YES